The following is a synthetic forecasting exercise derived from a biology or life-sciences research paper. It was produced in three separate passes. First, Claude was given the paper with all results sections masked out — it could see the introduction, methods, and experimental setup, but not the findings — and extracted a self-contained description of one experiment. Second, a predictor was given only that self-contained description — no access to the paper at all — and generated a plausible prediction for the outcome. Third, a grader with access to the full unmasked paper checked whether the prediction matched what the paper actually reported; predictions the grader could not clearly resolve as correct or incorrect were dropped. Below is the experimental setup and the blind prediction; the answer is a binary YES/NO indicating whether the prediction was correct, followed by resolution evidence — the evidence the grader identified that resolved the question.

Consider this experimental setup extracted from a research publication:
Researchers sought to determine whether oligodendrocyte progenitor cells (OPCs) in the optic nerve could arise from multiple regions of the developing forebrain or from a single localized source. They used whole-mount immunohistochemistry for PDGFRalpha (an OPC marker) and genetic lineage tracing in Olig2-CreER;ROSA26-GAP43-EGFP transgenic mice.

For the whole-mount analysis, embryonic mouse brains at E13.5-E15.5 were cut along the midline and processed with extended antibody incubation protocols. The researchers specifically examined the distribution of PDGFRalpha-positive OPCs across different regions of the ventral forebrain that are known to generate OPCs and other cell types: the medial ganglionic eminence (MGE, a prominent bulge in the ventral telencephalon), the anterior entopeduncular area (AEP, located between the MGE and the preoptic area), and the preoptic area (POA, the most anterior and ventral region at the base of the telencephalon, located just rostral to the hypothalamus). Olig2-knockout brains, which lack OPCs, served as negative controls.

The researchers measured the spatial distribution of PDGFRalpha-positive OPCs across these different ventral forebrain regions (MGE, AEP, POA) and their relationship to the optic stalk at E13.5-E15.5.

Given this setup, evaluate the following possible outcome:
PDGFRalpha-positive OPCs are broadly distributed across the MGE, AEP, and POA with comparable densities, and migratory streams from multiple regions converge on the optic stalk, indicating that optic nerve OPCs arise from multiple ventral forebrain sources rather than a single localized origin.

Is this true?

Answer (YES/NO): NO